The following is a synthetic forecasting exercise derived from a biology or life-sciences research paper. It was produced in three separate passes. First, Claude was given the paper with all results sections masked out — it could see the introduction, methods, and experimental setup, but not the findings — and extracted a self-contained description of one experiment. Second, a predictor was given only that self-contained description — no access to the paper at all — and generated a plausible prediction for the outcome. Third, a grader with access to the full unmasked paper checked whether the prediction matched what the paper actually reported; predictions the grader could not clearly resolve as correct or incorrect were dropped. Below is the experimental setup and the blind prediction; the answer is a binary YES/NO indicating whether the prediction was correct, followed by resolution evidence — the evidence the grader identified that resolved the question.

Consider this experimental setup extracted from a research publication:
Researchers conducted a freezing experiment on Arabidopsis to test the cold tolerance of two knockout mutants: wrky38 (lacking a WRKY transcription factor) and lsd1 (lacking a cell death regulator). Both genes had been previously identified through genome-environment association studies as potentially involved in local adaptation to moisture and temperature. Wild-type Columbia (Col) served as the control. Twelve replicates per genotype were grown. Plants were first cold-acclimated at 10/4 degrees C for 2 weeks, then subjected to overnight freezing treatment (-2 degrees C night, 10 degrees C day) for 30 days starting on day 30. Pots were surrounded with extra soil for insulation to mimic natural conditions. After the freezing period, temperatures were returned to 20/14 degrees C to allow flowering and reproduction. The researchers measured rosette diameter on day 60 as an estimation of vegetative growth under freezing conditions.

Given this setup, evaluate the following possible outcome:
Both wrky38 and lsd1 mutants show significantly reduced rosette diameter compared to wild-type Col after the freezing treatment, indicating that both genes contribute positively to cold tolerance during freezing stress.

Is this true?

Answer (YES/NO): YES